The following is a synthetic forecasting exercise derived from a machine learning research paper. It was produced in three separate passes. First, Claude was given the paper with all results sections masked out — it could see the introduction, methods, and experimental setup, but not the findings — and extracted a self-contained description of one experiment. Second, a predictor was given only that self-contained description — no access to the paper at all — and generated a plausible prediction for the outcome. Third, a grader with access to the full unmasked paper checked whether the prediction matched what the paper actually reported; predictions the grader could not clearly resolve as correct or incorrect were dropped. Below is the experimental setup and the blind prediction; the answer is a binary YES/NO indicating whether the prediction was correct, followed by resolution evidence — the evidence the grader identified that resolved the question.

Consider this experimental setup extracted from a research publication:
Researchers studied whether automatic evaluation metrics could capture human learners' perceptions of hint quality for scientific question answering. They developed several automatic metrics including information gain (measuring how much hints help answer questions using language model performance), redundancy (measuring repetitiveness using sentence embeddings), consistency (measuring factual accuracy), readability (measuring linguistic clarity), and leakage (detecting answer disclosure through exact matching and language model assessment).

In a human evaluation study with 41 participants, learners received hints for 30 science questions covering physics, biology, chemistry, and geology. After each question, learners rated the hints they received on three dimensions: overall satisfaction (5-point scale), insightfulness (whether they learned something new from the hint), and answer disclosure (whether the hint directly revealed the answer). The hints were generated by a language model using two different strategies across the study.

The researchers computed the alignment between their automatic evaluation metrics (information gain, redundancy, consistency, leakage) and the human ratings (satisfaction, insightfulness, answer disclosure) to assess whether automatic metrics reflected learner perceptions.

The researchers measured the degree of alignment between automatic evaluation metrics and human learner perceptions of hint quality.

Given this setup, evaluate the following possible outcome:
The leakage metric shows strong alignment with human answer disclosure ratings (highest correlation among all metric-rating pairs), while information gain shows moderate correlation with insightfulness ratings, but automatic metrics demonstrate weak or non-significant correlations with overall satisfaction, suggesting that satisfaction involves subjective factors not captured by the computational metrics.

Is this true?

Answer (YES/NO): NO